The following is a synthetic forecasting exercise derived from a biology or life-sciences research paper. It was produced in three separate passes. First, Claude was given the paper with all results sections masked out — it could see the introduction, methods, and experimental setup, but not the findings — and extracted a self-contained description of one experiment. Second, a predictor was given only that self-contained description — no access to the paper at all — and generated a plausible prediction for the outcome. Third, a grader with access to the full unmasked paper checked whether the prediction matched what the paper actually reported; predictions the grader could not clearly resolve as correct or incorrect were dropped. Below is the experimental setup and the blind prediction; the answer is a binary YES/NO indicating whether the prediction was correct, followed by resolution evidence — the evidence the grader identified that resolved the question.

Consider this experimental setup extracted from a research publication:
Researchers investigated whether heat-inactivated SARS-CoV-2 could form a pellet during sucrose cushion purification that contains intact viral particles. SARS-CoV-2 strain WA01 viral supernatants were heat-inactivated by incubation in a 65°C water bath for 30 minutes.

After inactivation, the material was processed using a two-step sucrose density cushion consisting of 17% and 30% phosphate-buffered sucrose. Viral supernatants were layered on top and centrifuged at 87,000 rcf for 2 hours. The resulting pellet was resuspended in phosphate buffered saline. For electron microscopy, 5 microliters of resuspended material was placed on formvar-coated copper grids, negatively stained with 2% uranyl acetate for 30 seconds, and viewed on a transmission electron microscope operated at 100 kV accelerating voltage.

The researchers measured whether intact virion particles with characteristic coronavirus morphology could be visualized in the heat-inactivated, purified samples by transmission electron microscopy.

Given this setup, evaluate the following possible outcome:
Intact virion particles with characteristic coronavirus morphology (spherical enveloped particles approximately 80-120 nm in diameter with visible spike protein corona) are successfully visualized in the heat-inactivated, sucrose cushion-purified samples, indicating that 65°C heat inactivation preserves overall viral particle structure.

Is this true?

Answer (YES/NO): NO